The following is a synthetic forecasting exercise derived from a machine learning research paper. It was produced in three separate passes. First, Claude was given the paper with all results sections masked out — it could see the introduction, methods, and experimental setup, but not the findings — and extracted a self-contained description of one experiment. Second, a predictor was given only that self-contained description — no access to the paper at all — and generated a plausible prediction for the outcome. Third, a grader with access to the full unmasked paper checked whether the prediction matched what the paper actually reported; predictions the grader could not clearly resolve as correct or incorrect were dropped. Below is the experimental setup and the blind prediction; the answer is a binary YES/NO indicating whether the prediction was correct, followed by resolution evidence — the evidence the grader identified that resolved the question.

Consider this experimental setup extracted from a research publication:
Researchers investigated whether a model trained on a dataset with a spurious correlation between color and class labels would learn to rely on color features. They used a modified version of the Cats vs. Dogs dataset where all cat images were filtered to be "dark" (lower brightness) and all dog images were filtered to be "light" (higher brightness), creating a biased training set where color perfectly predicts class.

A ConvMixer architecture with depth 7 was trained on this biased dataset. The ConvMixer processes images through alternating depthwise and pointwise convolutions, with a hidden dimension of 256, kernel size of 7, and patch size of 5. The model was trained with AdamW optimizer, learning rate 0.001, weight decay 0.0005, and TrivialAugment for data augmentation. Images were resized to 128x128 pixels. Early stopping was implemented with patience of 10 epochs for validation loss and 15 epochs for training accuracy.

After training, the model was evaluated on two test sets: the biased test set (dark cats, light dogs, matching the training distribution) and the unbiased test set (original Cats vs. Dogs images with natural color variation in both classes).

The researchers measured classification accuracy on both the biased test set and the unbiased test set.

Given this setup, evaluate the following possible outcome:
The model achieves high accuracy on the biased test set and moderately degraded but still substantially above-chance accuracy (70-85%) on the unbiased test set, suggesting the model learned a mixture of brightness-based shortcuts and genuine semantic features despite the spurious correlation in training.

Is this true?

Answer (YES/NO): NO